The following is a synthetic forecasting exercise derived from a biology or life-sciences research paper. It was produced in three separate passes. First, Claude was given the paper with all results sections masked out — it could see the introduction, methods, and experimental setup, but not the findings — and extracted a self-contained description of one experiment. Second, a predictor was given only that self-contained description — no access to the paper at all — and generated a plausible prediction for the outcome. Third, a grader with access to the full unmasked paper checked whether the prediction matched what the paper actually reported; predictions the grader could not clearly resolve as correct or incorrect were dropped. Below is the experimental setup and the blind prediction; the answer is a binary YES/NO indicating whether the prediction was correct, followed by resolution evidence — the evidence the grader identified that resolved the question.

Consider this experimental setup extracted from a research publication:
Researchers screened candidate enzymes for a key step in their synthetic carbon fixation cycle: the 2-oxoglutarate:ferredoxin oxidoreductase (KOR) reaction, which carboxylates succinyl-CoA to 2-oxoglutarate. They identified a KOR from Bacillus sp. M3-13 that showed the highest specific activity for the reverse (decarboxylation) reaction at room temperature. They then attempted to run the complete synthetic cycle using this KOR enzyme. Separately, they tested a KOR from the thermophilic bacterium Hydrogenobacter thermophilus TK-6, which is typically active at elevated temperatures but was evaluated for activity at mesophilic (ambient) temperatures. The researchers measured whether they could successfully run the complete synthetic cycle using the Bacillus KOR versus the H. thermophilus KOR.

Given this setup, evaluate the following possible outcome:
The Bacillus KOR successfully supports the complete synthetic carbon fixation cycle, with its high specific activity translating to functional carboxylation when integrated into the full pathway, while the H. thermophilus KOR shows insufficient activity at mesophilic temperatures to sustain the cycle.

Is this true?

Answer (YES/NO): NO